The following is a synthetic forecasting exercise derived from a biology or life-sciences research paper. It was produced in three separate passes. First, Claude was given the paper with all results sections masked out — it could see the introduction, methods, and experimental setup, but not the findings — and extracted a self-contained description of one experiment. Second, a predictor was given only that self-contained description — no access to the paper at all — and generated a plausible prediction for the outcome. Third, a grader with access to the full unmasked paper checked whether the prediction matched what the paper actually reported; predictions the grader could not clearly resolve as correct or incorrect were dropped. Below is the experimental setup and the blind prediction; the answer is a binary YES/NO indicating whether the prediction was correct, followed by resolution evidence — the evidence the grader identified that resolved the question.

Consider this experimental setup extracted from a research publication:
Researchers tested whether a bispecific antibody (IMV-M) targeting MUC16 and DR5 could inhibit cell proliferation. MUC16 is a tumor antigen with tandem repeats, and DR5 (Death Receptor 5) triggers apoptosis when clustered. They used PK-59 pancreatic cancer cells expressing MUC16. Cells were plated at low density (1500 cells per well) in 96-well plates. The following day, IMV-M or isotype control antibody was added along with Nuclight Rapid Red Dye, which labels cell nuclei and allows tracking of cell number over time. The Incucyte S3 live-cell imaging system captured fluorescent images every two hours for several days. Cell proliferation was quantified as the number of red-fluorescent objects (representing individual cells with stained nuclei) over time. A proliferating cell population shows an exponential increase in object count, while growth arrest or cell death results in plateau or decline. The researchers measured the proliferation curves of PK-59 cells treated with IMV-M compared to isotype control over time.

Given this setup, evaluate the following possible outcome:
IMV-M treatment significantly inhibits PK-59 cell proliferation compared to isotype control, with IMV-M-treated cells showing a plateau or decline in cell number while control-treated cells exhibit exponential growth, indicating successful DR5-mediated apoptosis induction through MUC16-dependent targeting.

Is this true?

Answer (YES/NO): YES